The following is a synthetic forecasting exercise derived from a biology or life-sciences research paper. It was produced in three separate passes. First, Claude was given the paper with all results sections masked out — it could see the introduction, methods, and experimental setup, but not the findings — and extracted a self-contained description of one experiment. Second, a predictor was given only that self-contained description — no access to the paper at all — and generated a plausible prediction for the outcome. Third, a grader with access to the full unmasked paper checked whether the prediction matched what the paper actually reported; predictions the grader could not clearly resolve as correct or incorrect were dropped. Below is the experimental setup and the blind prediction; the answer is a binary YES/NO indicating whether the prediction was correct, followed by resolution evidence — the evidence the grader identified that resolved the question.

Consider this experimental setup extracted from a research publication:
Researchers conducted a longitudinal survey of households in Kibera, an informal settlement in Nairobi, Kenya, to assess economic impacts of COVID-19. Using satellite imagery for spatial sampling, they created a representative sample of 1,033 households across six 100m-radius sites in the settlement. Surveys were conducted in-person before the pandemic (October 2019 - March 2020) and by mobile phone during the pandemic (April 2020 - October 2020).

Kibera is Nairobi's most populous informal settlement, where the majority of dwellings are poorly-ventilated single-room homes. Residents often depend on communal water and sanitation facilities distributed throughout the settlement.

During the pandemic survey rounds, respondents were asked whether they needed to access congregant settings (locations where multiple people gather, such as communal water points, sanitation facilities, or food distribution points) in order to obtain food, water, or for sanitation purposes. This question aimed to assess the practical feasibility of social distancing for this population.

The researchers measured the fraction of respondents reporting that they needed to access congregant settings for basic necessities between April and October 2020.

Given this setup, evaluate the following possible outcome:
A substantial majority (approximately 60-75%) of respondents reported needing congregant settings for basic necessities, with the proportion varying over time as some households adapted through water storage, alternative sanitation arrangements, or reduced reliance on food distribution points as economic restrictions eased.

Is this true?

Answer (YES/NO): NO